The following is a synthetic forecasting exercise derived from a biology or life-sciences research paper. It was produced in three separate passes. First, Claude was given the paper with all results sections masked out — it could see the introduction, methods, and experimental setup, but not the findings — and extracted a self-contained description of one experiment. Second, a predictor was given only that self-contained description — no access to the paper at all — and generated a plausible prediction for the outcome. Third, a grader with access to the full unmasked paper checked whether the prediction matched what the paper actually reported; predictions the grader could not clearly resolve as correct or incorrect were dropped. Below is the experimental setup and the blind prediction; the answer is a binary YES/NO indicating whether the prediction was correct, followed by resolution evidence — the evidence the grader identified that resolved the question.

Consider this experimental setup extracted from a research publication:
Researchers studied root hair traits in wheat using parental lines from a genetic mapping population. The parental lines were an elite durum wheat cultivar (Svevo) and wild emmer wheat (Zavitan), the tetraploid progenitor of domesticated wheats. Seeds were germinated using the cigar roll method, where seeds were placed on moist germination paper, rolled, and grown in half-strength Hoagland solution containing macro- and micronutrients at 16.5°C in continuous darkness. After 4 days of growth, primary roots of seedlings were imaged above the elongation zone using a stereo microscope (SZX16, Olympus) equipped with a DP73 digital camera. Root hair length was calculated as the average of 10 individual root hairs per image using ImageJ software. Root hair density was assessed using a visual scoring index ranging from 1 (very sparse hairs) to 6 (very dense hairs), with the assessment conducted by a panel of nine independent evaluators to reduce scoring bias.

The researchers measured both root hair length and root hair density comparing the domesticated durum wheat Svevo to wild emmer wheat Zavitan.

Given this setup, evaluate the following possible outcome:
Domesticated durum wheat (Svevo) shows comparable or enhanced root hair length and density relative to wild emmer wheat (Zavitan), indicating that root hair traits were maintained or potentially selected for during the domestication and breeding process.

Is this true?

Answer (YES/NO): NO